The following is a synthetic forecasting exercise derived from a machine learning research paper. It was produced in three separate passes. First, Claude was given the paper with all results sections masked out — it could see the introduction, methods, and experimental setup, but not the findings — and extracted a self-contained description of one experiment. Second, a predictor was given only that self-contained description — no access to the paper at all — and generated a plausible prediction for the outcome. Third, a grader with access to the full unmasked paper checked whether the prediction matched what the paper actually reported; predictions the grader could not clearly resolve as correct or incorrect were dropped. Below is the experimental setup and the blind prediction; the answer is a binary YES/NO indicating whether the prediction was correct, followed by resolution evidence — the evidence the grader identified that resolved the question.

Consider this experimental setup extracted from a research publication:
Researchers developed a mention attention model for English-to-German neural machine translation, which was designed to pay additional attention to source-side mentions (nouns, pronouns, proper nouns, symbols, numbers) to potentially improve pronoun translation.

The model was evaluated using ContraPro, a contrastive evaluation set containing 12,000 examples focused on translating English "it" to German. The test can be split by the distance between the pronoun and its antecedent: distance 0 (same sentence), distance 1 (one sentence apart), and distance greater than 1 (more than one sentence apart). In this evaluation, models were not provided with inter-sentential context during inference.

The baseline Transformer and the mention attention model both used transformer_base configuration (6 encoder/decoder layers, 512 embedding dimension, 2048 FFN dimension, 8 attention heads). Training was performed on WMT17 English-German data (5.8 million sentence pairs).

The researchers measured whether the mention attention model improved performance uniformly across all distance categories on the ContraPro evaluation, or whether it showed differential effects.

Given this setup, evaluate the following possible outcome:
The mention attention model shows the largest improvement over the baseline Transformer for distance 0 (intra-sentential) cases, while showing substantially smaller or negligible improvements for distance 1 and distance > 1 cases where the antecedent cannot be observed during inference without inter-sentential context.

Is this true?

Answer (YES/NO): NO